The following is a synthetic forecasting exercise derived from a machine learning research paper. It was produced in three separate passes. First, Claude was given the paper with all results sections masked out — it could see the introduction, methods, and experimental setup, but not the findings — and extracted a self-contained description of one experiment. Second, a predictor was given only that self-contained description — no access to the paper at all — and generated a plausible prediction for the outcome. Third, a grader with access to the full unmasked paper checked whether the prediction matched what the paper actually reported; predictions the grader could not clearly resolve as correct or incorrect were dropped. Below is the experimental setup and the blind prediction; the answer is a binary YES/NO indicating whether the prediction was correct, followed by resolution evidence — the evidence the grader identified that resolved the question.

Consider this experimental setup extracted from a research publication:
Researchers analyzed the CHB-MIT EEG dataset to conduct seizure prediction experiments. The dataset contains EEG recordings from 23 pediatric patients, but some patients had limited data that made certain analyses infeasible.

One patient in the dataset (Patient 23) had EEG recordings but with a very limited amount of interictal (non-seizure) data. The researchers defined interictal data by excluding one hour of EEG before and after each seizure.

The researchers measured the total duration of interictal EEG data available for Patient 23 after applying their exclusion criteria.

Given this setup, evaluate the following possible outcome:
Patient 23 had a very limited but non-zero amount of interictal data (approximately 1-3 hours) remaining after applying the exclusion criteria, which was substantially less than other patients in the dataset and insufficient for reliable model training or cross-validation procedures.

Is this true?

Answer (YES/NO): NO